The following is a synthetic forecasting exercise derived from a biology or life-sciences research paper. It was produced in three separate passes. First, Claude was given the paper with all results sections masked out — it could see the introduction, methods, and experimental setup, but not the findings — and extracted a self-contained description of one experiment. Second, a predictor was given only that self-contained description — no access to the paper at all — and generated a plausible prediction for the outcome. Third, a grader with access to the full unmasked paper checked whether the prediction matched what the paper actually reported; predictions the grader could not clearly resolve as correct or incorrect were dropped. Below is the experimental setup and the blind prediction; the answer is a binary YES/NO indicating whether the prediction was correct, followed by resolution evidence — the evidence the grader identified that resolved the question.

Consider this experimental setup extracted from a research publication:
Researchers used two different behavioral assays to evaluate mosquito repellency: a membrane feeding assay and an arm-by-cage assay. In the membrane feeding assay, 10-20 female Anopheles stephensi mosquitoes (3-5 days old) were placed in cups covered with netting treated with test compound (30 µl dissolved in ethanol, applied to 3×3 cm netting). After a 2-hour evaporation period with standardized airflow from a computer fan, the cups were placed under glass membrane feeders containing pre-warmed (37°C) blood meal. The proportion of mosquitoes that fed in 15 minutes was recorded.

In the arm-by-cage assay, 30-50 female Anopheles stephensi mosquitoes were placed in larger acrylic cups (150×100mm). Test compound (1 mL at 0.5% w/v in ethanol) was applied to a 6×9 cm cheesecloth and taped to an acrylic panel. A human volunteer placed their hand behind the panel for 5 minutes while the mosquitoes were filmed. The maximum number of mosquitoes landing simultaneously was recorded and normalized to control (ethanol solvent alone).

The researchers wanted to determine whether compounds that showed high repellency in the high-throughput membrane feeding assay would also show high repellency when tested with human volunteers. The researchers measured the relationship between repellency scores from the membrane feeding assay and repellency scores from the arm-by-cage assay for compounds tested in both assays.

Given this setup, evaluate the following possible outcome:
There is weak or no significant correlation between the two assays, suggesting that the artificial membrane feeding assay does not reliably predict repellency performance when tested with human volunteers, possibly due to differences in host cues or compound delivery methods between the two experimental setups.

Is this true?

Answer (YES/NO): NO